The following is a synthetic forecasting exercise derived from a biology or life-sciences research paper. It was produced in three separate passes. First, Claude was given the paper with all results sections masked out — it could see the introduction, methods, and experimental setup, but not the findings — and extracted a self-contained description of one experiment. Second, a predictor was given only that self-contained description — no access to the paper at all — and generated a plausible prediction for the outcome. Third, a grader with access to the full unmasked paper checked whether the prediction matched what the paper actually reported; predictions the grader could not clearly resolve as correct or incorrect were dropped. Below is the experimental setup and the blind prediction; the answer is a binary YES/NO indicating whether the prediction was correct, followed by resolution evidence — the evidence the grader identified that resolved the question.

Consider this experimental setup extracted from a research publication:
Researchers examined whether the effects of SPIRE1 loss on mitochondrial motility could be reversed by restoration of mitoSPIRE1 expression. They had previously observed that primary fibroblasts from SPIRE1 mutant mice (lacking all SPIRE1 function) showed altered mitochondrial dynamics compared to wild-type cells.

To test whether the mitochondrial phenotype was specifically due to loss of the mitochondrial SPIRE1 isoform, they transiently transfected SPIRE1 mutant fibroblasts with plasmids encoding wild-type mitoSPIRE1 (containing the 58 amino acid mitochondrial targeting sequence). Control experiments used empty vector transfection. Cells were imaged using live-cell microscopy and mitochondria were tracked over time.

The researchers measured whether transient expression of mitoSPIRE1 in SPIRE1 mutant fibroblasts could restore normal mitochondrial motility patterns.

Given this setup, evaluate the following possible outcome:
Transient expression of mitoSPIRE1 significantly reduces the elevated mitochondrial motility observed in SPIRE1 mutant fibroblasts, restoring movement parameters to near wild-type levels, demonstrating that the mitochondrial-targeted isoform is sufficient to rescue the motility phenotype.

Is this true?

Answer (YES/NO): NO